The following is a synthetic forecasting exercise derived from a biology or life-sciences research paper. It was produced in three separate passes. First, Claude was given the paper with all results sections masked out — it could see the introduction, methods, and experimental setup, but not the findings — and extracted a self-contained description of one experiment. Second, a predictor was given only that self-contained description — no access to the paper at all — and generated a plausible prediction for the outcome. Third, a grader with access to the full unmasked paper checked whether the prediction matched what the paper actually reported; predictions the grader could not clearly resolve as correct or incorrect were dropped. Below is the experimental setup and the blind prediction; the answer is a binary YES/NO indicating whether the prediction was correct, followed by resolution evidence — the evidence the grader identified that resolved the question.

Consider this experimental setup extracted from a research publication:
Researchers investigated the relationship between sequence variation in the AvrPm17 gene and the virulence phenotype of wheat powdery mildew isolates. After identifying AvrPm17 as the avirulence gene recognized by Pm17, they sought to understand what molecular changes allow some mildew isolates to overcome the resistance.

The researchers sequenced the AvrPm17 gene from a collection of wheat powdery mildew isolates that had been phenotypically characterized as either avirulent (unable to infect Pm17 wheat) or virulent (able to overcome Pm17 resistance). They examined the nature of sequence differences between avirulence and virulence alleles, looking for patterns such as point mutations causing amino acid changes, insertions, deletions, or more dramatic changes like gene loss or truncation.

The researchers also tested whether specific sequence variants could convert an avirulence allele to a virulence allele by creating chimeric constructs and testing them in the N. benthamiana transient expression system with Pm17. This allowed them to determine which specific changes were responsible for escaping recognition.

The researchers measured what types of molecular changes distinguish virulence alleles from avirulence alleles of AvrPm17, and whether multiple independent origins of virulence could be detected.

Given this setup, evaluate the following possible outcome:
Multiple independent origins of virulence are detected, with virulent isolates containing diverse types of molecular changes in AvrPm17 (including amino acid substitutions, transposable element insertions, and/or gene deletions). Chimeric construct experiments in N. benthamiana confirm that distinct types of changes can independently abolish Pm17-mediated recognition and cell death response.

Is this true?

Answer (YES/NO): NO